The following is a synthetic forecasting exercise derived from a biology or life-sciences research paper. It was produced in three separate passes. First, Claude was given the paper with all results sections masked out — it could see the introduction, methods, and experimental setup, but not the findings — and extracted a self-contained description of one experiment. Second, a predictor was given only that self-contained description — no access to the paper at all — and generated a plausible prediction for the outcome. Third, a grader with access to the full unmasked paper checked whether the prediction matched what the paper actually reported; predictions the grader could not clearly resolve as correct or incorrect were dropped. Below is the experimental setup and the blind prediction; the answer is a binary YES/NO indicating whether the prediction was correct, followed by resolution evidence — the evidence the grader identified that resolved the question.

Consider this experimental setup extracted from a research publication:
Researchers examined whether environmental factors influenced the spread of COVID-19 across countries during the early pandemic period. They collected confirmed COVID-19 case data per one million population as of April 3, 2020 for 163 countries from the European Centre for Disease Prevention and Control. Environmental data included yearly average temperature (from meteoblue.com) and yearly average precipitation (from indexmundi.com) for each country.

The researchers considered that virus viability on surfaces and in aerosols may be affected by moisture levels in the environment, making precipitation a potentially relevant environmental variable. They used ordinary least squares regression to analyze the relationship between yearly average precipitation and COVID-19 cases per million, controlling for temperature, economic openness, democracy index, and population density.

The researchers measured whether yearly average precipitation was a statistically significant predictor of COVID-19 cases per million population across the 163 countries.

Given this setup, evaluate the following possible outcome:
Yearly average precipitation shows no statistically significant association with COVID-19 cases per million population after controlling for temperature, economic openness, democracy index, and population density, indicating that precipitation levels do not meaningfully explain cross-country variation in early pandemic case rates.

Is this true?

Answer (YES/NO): YES